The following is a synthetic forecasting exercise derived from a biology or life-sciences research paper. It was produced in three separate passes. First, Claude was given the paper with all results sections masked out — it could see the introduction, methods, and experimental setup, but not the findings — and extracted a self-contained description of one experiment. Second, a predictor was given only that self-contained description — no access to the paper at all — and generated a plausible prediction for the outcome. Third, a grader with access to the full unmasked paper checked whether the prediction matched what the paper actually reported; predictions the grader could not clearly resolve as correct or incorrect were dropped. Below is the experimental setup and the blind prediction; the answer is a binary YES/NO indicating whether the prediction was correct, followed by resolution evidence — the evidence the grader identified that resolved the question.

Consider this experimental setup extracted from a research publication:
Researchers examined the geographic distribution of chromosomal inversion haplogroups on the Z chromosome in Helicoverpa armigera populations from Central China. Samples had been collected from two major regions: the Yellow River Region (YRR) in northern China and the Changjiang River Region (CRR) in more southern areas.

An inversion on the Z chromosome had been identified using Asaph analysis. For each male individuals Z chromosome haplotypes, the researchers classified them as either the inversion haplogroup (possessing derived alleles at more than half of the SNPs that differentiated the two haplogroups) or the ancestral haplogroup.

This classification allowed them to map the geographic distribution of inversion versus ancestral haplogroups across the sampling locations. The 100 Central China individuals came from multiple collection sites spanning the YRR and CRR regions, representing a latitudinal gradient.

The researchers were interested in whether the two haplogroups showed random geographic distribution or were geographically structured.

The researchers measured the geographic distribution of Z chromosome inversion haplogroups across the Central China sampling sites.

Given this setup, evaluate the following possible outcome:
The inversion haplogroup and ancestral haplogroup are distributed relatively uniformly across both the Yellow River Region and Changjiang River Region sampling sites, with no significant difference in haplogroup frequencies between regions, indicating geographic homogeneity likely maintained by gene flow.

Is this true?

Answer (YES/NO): NO